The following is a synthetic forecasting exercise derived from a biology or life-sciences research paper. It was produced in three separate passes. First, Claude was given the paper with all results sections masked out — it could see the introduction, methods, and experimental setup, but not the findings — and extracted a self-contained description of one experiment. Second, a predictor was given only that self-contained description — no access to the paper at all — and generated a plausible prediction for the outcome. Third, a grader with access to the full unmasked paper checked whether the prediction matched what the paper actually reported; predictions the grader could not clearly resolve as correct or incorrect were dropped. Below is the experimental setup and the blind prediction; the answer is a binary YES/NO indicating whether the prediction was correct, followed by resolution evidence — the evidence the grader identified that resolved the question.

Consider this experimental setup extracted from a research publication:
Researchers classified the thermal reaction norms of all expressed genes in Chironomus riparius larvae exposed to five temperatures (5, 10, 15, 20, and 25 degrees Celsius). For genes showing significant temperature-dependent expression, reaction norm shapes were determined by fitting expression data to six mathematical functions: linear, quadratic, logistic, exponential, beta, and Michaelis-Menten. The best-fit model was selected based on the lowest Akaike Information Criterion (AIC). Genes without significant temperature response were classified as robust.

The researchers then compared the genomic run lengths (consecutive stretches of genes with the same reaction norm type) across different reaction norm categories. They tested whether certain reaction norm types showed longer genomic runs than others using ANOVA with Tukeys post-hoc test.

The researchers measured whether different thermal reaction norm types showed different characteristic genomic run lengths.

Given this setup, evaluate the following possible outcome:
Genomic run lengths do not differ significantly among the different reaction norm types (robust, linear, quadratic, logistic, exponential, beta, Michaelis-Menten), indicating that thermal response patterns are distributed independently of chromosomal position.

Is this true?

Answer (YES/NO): NO